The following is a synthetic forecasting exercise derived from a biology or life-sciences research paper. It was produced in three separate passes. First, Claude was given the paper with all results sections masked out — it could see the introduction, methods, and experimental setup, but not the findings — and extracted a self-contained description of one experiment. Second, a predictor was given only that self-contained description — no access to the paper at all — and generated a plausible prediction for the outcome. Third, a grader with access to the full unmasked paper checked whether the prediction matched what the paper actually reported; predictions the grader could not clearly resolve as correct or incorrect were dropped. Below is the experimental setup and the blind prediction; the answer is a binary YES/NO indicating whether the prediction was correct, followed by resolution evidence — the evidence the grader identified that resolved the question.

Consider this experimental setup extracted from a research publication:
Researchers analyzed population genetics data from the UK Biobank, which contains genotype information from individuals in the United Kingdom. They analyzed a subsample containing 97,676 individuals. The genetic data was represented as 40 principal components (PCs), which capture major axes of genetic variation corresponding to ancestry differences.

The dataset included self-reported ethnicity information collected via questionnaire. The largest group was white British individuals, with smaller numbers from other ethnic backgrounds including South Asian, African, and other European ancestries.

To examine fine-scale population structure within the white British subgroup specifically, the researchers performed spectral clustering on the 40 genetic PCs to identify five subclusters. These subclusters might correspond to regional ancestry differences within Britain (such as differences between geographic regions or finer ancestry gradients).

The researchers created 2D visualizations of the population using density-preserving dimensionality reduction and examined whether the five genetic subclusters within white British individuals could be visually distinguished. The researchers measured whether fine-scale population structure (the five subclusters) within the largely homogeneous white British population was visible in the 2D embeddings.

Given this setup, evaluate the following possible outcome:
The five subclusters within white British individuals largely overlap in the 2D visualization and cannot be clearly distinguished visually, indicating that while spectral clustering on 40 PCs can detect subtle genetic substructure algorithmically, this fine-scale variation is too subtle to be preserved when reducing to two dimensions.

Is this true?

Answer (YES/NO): NO